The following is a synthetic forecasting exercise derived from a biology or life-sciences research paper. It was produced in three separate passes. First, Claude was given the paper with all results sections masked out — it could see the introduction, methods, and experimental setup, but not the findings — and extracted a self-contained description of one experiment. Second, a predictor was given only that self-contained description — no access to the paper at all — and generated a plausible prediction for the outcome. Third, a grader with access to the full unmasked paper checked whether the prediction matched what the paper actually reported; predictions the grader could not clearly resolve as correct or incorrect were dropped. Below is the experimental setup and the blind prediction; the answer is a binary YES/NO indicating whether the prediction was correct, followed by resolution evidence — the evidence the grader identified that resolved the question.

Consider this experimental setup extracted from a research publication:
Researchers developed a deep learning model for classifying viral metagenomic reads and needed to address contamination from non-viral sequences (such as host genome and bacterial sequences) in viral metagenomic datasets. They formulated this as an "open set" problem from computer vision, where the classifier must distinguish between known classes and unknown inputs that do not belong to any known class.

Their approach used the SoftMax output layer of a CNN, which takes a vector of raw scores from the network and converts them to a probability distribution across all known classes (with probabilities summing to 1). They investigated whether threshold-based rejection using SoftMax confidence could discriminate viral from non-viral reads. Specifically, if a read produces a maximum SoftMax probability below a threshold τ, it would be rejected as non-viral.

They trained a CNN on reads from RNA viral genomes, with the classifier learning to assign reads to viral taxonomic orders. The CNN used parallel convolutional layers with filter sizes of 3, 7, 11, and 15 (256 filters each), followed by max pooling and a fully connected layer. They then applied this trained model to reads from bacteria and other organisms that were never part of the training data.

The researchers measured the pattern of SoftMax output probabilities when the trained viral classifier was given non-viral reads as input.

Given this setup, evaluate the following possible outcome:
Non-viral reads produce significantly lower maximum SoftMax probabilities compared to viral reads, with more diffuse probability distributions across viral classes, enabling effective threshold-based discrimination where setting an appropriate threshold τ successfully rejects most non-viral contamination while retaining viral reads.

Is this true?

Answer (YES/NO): YES